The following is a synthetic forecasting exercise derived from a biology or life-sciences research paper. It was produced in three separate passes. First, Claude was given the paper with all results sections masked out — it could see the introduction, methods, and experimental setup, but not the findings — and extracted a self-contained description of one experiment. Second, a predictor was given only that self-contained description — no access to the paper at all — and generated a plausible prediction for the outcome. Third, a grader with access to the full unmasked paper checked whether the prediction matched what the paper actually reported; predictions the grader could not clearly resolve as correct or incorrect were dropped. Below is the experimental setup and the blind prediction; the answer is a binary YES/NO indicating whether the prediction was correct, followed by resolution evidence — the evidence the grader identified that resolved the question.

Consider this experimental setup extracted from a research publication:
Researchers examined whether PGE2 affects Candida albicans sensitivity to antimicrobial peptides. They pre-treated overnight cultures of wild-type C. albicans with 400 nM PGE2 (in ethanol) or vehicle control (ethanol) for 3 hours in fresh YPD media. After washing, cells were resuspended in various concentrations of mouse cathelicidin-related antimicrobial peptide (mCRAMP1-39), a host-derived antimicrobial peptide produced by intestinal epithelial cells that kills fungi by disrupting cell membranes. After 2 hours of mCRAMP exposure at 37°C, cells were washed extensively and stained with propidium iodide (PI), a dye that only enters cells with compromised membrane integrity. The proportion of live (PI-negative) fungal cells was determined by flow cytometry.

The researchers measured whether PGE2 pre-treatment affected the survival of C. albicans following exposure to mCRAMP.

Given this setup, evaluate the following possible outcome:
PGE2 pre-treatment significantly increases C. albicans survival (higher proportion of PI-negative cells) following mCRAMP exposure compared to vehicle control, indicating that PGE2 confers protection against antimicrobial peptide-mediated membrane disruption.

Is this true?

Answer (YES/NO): NO